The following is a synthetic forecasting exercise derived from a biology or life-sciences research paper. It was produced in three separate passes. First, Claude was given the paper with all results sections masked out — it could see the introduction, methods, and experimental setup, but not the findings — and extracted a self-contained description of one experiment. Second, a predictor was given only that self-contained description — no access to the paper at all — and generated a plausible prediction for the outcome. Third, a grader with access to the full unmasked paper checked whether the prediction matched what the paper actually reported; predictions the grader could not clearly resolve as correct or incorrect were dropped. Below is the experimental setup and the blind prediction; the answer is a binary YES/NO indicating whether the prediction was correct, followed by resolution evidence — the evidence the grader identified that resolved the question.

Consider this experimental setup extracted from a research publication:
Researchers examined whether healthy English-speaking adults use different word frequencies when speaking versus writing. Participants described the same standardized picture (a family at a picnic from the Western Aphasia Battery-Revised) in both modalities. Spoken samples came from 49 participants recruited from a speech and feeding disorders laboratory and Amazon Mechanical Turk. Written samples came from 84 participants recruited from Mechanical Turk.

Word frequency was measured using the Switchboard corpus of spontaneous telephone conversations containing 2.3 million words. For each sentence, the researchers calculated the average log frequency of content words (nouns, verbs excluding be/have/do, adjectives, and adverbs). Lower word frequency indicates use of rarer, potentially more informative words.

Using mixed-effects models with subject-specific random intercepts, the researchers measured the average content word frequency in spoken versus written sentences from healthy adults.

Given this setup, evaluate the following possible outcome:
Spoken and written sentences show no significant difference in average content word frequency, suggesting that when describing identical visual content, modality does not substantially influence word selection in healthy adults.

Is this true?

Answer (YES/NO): NO